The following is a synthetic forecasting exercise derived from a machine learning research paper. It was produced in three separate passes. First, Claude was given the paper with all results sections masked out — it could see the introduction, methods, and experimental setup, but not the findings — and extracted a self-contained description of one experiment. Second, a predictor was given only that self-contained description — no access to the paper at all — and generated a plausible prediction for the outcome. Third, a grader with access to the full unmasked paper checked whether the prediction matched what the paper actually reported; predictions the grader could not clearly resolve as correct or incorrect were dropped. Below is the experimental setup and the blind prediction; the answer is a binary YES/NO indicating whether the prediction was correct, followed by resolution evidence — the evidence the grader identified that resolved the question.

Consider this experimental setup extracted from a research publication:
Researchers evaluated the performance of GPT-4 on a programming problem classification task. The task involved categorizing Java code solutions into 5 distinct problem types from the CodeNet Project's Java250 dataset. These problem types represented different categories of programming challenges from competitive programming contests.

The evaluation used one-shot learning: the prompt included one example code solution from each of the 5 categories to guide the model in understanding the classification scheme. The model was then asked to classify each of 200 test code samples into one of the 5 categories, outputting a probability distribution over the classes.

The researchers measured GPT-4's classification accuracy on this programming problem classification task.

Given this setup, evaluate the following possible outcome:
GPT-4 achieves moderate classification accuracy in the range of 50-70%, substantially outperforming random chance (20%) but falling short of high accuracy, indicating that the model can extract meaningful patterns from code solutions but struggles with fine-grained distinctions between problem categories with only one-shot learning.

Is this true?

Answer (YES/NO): NO